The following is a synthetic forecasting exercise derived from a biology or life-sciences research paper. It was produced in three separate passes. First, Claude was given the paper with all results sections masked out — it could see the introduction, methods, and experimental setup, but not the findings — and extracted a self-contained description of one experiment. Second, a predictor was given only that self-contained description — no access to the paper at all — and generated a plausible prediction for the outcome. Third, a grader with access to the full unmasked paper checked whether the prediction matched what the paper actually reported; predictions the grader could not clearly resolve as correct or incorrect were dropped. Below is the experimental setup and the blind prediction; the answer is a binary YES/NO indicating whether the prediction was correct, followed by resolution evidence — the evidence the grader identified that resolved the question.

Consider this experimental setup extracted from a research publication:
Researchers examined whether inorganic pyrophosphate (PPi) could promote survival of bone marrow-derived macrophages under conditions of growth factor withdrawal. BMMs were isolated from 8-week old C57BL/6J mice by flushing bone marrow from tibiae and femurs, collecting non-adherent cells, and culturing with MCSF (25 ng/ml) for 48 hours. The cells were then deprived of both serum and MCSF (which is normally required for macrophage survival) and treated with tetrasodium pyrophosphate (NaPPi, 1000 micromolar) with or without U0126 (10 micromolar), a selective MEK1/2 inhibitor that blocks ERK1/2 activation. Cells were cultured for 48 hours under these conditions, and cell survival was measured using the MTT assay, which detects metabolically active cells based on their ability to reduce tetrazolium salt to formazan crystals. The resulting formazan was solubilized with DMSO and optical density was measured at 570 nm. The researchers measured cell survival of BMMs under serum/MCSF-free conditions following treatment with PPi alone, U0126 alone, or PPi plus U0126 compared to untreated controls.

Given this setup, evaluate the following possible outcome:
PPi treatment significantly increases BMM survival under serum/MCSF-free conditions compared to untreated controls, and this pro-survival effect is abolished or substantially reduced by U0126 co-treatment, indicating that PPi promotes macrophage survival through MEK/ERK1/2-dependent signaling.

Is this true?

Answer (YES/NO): YES